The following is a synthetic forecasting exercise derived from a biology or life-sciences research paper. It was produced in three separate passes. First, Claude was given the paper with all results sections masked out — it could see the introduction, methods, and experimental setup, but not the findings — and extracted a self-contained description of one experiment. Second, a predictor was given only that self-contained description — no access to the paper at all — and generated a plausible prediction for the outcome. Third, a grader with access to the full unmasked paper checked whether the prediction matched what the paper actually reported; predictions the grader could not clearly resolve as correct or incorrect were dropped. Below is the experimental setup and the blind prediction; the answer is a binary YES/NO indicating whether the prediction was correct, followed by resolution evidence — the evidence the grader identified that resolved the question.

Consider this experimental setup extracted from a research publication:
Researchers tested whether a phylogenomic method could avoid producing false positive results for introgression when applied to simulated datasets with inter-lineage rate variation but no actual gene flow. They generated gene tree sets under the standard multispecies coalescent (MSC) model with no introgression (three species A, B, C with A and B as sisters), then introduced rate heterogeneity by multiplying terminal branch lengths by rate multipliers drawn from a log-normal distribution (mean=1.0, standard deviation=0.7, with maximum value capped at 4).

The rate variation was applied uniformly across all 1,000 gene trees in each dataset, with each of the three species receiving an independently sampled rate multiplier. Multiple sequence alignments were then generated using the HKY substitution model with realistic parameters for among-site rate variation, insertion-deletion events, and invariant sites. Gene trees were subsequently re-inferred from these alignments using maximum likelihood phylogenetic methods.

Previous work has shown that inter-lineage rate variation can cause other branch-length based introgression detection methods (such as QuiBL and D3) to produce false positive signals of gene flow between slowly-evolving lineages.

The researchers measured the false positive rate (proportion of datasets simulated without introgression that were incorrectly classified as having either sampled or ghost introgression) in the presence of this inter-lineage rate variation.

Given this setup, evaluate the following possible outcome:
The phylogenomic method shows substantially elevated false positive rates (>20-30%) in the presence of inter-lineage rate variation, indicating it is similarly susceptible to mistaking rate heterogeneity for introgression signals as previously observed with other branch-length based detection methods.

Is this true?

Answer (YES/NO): NO